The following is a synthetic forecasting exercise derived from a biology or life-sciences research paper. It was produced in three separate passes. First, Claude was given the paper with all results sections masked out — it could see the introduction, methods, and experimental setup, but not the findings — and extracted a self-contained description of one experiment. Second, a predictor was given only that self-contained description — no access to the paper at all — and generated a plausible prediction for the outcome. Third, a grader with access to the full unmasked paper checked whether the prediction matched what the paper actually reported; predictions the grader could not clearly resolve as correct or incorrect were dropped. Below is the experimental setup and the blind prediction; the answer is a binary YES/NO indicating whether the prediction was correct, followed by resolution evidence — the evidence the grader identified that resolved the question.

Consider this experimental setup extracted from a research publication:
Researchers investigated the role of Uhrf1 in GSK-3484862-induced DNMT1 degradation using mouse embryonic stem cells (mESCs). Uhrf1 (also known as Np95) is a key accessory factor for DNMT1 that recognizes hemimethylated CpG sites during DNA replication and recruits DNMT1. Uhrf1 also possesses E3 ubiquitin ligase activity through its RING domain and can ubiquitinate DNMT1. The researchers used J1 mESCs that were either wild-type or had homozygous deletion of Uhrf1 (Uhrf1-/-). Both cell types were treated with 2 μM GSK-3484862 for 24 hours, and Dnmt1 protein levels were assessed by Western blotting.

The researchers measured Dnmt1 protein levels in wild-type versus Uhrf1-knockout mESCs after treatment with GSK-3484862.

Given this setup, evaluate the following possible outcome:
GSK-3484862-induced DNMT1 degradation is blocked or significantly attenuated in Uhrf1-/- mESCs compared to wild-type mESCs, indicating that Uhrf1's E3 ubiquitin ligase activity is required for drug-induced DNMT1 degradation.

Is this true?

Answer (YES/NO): YES